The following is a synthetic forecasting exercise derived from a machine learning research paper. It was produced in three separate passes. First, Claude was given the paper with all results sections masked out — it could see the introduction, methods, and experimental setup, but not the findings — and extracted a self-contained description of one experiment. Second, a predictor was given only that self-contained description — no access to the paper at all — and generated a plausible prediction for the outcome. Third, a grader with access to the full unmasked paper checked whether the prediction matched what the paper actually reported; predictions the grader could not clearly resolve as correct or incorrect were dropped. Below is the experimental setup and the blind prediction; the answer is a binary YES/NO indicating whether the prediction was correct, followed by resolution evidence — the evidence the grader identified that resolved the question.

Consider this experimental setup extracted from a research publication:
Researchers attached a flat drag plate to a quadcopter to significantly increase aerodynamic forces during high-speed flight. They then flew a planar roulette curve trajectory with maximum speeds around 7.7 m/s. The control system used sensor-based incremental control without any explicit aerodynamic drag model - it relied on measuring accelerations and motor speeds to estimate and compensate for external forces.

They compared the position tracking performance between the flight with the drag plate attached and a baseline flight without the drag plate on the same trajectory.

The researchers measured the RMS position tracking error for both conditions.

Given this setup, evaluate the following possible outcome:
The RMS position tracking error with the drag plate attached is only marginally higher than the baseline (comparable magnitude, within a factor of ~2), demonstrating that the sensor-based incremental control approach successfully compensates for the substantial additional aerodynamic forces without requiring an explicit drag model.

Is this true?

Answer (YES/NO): NO